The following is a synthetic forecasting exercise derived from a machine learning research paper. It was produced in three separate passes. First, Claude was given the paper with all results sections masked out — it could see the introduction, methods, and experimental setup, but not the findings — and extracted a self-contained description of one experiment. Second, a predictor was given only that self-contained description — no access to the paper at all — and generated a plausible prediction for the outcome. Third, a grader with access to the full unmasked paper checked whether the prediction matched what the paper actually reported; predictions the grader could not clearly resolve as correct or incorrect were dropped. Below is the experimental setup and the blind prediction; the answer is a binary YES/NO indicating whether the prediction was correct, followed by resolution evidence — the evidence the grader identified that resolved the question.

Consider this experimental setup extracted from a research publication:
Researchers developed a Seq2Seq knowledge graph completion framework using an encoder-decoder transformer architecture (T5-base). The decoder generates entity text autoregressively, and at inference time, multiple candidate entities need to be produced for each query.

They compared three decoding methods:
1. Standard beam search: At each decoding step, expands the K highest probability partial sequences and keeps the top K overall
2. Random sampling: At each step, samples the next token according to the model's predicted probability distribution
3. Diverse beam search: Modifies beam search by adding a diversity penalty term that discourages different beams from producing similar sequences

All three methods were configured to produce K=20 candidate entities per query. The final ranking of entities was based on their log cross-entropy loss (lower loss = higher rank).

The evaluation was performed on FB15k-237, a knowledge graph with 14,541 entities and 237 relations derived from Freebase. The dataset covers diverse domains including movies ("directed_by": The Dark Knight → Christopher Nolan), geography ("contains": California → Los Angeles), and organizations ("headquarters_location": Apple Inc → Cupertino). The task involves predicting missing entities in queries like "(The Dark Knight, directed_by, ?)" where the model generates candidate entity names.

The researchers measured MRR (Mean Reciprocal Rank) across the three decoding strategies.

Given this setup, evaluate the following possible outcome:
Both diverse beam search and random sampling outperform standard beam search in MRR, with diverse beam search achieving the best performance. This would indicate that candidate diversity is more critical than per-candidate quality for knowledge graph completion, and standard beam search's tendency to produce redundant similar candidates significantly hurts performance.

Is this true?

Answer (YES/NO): NO